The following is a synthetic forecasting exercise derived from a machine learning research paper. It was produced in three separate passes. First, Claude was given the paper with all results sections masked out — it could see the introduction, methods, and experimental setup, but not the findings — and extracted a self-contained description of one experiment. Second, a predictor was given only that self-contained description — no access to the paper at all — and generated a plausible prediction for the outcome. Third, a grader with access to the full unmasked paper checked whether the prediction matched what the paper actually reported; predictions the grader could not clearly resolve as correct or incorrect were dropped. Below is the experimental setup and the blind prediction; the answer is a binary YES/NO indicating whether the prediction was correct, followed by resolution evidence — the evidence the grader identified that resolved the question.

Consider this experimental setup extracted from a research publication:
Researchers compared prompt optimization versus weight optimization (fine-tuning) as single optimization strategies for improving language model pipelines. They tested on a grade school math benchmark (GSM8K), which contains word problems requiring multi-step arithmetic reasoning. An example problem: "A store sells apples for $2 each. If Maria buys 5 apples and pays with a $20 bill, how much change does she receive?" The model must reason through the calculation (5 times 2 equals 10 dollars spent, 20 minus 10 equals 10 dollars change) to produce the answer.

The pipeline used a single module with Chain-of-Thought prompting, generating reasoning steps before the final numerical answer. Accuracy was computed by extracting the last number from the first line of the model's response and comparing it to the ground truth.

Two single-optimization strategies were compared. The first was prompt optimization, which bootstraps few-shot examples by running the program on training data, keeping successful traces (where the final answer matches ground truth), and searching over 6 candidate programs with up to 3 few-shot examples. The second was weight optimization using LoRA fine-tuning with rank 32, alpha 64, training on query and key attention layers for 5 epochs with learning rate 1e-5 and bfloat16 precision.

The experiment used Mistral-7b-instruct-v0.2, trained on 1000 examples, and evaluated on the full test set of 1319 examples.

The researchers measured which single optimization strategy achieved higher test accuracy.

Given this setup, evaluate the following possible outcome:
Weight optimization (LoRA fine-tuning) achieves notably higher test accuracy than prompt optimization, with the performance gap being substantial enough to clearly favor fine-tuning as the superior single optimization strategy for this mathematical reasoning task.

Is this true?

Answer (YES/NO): NO